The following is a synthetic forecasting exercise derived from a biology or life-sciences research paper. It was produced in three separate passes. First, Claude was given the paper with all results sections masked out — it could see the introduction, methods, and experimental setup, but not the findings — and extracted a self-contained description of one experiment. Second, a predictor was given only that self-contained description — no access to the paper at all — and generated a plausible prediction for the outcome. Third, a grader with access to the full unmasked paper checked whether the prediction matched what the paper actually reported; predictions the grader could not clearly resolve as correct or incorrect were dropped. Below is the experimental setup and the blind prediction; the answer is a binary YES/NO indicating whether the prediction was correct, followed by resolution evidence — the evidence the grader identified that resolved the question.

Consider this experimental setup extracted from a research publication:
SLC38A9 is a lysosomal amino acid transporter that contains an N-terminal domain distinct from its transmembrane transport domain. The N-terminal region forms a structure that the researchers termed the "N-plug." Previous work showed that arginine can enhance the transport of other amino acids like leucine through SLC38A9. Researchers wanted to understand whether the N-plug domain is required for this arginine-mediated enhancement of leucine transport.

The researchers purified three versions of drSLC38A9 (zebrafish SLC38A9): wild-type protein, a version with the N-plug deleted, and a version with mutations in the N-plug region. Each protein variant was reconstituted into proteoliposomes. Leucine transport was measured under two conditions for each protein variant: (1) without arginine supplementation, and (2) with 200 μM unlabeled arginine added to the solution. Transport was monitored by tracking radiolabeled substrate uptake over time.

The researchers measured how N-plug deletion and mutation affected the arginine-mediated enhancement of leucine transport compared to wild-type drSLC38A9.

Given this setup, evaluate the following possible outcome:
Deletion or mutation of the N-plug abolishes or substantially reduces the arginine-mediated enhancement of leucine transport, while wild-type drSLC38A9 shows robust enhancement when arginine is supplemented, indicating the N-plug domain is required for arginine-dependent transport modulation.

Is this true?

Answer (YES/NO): YES